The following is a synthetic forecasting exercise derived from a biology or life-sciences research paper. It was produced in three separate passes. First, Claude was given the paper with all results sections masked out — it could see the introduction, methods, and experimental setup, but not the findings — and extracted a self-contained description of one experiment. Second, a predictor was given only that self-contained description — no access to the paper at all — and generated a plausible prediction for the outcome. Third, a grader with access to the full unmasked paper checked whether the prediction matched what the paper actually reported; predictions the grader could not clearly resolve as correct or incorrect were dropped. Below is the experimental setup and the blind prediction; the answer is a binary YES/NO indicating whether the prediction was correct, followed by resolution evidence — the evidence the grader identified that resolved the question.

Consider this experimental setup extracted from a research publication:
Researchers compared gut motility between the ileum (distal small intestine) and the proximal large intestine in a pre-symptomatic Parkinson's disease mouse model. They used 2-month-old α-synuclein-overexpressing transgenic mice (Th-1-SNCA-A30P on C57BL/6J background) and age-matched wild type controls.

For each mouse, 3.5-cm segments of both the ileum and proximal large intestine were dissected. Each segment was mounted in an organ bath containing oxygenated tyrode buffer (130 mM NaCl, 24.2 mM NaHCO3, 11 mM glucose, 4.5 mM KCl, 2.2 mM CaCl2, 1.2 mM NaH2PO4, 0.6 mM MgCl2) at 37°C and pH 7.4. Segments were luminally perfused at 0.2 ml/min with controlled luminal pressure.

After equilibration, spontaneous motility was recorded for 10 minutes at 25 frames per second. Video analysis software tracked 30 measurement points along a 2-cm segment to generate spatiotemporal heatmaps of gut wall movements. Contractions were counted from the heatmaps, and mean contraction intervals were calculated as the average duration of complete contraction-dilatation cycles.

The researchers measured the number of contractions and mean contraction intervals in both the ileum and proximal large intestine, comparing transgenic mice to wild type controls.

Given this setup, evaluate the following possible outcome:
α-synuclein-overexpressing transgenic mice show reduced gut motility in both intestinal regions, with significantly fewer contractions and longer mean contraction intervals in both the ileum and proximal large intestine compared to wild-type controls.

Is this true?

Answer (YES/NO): NO